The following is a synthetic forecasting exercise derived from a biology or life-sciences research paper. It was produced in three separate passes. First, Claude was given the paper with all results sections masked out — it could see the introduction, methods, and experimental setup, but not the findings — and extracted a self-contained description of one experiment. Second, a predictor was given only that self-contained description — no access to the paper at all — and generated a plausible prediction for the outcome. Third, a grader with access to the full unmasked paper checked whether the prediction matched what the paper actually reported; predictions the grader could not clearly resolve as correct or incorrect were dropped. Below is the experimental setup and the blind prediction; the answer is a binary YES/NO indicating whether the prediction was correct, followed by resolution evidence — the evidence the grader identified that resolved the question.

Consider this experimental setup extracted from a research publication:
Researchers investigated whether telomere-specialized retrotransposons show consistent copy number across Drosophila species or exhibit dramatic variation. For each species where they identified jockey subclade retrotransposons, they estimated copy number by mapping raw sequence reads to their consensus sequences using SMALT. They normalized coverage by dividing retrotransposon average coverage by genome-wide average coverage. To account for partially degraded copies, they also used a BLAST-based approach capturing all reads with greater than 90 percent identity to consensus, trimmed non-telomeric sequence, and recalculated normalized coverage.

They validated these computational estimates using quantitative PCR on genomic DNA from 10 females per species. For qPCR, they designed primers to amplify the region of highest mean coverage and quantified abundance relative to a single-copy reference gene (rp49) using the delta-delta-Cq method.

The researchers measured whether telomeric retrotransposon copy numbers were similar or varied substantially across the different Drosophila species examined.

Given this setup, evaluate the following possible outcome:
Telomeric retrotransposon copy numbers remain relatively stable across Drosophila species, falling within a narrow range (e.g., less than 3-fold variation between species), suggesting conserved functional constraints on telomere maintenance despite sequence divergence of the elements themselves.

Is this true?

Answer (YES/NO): NO